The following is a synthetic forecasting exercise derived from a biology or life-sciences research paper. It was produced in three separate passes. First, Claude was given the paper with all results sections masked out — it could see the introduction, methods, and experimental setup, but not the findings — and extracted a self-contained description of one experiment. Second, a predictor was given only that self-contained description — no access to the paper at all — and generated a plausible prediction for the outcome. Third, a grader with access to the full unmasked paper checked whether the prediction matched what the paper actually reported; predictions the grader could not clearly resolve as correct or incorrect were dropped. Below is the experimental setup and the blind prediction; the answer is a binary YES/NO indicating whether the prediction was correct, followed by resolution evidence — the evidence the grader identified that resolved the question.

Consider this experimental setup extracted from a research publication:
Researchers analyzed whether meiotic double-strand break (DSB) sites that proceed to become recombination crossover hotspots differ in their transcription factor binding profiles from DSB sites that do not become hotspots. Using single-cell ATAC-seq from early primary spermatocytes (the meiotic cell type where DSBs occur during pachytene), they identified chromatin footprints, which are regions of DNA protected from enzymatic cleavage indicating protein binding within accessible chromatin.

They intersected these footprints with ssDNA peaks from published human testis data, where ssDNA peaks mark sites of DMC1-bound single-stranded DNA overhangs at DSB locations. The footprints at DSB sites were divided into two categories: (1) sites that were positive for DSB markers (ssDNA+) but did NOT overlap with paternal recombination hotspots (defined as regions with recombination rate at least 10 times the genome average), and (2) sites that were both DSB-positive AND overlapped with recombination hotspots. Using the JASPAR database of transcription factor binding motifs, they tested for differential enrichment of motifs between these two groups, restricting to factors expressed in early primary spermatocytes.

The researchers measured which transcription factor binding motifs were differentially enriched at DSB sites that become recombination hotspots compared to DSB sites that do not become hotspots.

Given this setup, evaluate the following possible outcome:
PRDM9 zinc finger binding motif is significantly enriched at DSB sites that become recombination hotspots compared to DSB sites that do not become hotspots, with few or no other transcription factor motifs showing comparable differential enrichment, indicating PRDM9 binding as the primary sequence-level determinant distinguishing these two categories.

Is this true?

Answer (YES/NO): NO